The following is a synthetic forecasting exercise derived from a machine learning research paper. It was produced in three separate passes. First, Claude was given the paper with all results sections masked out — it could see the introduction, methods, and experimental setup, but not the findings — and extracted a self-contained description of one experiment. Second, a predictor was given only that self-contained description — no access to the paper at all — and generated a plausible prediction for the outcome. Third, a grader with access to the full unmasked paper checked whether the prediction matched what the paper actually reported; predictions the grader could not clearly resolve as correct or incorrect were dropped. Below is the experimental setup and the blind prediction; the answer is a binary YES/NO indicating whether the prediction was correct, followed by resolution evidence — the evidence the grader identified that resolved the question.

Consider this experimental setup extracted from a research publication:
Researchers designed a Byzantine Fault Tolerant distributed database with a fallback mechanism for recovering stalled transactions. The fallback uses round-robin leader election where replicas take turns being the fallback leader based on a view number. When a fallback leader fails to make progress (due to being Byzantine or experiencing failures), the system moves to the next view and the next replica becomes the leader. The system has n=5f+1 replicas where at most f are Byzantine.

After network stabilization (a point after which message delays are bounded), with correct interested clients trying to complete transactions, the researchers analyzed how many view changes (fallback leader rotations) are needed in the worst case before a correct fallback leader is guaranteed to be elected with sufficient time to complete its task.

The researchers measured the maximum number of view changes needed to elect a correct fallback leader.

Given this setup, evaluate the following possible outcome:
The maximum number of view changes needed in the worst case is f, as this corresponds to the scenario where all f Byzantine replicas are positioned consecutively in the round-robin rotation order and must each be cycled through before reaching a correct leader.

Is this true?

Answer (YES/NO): NO